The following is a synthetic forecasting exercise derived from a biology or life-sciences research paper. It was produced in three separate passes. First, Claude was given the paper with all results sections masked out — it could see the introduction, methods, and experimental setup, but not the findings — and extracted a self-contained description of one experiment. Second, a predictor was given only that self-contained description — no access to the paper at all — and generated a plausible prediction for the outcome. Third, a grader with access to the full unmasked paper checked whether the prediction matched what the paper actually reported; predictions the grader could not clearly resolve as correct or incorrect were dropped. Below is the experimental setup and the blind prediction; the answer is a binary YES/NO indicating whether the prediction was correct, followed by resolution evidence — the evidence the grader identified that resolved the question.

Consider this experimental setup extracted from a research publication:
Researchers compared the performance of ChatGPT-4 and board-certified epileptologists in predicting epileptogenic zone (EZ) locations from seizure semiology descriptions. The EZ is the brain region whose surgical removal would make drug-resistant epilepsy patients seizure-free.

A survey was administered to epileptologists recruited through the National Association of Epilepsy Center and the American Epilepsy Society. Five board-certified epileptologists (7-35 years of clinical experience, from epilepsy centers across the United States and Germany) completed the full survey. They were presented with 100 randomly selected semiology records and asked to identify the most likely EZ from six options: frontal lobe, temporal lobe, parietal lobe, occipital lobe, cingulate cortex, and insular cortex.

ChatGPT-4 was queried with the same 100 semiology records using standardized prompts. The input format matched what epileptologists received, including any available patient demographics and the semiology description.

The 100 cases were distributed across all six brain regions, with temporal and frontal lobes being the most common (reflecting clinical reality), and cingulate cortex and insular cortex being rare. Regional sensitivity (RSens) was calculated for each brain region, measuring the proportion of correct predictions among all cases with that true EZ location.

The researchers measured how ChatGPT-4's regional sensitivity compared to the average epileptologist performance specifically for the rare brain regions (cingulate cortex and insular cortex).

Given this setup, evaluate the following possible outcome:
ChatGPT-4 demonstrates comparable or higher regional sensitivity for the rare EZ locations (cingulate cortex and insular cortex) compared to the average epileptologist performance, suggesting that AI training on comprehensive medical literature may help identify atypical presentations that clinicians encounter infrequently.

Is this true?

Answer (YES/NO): NO